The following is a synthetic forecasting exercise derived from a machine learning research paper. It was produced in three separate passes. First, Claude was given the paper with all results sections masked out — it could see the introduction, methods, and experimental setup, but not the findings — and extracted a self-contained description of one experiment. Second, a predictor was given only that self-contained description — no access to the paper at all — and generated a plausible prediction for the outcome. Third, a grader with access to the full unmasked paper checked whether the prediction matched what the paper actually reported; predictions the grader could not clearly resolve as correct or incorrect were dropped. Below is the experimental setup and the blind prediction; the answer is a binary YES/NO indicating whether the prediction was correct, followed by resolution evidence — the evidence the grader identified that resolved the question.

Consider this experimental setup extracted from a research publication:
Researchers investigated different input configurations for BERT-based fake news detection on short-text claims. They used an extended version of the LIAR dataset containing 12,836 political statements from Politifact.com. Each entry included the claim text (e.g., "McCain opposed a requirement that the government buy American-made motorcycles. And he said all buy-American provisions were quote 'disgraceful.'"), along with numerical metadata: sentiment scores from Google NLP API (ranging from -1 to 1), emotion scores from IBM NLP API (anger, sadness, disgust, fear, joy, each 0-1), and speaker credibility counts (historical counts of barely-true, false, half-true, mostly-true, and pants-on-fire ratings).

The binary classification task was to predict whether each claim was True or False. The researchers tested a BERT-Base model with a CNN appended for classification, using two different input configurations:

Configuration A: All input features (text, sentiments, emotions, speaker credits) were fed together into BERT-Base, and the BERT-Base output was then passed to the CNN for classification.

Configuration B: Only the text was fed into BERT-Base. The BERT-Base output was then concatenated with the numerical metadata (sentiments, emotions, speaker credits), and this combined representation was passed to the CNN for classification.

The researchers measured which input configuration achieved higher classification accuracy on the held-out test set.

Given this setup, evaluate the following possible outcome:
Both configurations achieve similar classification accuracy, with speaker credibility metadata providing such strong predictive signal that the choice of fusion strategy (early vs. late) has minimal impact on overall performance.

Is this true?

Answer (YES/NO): NO